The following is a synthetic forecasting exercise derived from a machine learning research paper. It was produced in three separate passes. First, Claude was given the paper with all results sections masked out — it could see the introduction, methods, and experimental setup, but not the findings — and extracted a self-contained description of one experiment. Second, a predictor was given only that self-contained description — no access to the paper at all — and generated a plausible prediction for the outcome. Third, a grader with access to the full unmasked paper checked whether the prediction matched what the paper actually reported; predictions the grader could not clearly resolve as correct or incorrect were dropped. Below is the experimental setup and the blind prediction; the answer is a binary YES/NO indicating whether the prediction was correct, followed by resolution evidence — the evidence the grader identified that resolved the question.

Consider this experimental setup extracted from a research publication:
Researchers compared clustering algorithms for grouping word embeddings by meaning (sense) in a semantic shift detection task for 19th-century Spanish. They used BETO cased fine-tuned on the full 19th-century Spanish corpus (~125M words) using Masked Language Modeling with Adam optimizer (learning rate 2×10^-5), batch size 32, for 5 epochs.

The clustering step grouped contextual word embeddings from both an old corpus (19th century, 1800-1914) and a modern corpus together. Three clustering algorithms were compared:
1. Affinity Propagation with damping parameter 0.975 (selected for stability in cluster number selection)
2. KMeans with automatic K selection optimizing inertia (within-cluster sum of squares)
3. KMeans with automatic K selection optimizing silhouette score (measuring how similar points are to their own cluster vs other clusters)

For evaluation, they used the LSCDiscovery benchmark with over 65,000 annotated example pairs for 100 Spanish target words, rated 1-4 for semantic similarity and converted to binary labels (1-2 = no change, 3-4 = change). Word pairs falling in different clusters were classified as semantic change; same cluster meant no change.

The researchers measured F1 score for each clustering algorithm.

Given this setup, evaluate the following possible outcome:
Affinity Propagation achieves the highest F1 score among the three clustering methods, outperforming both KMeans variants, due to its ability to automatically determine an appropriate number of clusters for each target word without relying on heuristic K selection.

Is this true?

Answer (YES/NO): YES